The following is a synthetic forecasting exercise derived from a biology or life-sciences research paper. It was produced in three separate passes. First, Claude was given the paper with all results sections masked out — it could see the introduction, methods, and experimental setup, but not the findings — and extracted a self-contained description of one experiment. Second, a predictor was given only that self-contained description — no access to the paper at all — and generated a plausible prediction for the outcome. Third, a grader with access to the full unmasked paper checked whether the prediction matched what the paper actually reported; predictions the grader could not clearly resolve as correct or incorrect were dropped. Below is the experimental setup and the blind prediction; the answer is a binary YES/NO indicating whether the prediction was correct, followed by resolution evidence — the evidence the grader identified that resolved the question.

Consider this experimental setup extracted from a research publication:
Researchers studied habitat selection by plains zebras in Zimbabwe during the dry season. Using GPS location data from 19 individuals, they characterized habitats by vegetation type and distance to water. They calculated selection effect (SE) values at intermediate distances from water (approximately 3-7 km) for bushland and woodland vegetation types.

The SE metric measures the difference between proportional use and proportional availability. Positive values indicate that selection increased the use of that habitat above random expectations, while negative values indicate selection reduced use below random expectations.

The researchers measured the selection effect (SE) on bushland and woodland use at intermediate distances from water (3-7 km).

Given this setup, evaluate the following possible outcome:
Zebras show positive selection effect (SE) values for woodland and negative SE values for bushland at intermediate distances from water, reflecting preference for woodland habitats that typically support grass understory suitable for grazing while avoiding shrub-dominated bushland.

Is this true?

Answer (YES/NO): NO